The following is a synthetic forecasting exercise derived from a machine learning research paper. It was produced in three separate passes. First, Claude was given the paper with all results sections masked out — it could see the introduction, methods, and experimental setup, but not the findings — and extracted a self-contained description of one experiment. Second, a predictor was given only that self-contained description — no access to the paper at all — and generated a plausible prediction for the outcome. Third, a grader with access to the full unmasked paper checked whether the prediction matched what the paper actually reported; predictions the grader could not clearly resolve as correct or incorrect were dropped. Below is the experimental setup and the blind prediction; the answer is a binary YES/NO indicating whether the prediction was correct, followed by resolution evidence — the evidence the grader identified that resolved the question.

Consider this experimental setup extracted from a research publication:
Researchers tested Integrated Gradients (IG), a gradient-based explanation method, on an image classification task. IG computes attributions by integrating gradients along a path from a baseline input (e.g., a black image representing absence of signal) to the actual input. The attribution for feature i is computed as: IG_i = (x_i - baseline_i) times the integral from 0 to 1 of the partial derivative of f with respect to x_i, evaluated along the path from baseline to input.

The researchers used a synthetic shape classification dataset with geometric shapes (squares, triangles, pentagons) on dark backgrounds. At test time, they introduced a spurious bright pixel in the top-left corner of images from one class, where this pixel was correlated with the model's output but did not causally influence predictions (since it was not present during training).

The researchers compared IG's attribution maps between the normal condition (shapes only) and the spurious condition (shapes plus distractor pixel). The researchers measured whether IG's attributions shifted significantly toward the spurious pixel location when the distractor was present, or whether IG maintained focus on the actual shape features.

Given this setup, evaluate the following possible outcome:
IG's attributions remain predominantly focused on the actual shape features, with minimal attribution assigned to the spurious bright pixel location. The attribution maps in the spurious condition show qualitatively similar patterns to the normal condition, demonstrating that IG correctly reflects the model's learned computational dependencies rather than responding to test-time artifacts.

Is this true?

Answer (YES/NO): NO